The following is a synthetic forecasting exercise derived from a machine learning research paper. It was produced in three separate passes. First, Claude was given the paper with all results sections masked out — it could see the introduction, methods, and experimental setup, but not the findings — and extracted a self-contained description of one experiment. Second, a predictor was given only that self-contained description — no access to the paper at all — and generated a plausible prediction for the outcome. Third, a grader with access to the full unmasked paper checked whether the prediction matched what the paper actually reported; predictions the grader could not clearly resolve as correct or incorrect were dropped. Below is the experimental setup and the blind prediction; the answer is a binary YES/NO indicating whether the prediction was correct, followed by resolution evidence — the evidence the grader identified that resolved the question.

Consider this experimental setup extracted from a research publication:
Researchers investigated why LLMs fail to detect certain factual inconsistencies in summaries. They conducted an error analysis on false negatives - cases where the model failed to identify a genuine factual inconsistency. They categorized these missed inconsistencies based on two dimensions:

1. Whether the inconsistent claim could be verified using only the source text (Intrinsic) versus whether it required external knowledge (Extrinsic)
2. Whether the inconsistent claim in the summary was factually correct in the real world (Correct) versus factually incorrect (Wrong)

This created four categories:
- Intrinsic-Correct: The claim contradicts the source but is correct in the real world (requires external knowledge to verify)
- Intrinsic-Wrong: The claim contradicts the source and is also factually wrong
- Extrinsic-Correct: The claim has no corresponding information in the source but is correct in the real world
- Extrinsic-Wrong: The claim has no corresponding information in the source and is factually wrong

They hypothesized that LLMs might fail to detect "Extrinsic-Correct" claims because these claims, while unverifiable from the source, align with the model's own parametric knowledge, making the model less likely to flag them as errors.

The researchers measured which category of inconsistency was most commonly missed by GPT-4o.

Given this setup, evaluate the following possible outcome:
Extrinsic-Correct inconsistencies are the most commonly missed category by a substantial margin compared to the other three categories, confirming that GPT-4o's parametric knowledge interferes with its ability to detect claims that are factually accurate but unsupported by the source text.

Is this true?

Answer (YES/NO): YES